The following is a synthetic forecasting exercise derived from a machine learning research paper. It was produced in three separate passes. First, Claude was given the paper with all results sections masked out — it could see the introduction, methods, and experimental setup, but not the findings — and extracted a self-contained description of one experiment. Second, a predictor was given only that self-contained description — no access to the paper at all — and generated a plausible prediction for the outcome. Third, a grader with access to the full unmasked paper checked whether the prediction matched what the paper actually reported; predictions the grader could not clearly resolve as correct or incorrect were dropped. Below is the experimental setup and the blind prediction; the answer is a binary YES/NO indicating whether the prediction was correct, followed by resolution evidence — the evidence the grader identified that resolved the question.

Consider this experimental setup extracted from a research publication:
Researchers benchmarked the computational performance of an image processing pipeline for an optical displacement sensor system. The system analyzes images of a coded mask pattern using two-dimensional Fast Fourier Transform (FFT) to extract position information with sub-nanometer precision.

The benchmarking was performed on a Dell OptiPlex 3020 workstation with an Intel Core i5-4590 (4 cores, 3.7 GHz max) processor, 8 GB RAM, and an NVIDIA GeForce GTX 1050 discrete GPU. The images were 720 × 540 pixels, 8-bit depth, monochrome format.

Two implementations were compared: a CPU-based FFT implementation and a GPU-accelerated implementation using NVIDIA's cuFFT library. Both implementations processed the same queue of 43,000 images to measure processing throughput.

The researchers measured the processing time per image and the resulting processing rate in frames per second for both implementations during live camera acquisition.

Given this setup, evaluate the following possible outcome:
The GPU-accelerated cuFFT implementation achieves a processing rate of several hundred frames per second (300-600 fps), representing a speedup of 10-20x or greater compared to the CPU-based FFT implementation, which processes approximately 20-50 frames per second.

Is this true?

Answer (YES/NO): NO